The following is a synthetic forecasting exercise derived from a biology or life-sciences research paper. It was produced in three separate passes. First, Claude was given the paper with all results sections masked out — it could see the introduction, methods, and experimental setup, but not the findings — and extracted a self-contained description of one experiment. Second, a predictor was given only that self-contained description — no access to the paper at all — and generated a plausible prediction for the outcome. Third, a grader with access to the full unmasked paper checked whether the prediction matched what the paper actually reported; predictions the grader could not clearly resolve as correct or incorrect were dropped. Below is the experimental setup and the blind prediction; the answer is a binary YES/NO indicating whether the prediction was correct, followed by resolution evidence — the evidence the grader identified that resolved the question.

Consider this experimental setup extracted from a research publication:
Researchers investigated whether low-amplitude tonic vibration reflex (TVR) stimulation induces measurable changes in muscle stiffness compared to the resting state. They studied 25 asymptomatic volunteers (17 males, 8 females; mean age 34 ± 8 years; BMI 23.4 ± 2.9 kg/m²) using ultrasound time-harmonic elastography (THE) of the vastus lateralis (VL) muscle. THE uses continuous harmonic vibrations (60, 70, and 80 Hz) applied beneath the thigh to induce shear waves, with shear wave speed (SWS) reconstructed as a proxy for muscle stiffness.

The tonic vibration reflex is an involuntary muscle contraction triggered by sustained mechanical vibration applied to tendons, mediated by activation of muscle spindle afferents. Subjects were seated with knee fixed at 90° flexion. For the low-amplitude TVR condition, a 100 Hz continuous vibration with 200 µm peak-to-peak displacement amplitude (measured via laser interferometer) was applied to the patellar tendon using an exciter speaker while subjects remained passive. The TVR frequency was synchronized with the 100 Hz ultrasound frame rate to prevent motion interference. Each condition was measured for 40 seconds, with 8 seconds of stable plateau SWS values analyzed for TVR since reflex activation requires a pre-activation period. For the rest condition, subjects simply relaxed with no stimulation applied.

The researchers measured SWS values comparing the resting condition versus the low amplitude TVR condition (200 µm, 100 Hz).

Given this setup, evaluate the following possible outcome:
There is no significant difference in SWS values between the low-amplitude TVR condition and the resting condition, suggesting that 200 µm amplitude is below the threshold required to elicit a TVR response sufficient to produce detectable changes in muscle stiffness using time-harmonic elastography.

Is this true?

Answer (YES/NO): NO